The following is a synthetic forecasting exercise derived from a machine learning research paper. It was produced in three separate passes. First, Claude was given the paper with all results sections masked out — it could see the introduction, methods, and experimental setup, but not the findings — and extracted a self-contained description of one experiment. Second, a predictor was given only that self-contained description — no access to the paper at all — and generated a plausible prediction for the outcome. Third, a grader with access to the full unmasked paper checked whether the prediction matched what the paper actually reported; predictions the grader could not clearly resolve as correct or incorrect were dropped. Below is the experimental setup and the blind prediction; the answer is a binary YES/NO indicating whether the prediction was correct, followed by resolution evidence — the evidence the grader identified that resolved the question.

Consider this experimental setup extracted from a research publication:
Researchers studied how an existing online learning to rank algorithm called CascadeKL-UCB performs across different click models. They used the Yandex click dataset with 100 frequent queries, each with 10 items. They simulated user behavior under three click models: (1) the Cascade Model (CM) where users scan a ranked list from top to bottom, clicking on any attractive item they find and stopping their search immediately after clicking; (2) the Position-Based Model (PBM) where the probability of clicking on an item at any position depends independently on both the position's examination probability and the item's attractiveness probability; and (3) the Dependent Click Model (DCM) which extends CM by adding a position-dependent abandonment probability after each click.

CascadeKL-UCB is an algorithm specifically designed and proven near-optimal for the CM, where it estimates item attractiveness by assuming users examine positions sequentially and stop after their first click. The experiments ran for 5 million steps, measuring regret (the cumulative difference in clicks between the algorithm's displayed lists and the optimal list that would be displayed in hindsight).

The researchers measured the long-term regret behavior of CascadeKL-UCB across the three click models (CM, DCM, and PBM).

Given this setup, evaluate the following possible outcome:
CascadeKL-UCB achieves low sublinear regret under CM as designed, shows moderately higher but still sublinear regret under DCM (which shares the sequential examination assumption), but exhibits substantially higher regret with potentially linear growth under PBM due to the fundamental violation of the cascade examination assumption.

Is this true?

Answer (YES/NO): YES